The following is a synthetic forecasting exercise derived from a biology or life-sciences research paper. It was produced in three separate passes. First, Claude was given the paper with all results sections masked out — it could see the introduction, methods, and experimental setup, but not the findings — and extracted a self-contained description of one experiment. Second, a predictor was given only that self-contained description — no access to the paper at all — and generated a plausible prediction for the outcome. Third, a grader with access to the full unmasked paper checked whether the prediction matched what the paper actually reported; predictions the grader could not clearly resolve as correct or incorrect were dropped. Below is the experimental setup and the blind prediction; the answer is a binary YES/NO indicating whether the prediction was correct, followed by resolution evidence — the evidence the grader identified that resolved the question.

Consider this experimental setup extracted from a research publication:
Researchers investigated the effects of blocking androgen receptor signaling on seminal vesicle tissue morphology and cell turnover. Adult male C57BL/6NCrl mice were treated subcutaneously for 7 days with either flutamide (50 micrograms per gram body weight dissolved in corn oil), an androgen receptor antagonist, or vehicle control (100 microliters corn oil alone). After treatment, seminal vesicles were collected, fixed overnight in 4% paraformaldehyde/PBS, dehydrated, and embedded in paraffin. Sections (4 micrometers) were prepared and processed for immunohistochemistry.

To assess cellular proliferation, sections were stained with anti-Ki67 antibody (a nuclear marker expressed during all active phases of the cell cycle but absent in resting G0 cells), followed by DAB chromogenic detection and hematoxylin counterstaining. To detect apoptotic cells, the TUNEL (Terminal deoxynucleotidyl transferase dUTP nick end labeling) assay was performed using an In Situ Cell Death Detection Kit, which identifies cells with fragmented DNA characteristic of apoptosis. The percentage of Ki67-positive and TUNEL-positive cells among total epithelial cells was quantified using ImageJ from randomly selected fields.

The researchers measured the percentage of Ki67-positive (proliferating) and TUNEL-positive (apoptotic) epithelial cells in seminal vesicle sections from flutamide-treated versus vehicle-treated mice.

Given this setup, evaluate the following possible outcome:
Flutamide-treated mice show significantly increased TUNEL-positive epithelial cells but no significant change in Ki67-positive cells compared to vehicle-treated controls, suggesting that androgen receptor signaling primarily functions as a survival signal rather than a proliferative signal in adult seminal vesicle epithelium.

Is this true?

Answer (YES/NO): NO